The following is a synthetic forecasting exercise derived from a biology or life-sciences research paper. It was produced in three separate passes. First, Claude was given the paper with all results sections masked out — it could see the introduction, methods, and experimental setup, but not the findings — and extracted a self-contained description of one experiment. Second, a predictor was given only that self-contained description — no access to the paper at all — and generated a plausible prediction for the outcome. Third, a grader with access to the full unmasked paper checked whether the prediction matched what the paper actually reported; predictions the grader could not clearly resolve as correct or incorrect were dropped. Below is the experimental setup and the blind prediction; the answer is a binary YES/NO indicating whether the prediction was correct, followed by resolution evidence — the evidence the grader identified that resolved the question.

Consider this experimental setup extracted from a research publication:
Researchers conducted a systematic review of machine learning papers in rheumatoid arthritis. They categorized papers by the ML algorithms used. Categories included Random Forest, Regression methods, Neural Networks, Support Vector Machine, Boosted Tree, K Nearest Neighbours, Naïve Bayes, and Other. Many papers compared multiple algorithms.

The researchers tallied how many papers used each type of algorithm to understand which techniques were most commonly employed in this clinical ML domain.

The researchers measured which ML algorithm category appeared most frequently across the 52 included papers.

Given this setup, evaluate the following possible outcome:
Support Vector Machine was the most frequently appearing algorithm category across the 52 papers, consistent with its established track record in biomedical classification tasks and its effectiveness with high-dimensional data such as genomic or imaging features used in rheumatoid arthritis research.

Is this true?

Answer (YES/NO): NO